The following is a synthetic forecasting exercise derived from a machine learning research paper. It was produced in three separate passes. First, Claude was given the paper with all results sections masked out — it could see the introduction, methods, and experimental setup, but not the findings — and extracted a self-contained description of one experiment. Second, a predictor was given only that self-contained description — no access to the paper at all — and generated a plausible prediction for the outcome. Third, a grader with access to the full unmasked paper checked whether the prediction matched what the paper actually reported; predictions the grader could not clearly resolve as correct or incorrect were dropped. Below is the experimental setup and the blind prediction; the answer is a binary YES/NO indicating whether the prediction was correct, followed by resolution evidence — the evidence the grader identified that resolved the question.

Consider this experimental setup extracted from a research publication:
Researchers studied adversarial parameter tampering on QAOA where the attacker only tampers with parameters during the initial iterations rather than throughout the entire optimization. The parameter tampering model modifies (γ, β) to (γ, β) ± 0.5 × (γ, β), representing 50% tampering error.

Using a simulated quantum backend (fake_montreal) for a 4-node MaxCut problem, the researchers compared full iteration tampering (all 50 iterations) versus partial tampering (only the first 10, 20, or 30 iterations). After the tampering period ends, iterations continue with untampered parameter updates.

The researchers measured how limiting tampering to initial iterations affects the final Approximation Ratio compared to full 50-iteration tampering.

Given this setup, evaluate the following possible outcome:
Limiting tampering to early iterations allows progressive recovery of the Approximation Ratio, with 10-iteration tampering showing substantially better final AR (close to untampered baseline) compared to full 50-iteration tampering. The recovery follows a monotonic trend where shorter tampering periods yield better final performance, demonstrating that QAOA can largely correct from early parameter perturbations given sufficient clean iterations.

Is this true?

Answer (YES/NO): YES